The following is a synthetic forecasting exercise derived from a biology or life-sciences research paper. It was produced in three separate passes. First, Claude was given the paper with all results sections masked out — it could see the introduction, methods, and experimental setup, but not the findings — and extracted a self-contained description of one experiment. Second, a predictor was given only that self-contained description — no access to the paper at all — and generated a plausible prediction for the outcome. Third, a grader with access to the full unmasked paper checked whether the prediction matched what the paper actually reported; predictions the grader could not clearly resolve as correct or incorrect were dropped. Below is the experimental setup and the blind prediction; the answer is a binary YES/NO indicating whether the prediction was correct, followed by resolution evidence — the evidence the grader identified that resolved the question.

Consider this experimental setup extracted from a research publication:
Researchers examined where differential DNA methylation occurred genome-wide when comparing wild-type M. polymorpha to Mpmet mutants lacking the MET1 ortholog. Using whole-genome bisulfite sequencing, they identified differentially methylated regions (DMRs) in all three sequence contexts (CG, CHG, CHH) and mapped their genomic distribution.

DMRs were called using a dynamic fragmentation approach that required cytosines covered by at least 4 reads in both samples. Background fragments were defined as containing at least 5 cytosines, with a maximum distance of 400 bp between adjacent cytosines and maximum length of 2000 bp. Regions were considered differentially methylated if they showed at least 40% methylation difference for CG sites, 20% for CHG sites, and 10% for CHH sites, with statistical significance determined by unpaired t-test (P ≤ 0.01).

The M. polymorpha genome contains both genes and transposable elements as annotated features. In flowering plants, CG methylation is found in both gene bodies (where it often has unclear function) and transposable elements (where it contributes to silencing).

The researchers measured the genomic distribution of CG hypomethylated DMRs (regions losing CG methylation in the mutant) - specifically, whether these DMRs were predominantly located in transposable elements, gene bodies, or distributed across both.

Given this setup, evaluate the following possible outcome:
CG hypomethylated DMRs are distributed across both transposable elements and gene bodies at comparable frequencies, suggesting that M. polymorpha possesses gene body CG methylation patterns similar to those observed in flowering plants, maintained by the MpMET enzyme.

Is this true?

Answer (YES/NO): NO